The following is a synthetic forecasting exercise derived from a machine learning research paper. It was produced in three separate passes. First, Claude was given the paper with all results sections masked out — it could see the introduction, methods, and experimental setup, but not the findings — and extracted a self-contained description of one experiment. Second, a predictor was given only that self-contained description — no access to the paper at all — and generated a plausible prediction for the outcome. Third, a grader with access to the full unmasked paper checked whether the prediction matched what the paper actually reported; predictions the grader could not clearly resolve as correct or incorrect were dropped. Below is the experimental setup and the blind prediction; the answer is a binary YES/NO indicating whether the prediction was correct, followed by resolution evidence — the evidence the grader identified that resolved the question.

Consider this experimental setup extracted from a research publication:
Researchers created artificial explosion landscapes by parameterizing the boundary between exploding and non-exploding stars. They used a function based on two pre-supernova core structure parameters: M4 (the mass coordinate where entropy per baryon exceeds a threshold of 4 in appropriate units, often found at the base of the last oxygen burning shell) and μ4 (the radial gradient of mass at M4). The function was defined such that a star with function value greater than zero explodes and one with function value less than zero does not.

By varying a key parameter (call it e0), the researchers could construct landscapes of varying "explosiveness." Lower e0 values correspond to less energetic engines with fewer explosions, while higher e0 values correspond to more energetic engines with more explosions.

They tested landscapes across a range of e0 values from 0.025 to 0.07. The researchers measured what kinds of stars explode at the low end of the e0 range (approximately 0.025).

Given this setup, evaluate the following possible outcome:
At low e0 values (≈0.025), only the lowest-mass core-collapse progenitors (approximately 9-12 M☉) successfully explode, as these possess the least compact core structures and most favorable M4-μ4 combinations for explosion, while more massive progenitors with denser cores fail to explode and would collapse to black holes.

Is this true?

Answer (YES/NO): NO